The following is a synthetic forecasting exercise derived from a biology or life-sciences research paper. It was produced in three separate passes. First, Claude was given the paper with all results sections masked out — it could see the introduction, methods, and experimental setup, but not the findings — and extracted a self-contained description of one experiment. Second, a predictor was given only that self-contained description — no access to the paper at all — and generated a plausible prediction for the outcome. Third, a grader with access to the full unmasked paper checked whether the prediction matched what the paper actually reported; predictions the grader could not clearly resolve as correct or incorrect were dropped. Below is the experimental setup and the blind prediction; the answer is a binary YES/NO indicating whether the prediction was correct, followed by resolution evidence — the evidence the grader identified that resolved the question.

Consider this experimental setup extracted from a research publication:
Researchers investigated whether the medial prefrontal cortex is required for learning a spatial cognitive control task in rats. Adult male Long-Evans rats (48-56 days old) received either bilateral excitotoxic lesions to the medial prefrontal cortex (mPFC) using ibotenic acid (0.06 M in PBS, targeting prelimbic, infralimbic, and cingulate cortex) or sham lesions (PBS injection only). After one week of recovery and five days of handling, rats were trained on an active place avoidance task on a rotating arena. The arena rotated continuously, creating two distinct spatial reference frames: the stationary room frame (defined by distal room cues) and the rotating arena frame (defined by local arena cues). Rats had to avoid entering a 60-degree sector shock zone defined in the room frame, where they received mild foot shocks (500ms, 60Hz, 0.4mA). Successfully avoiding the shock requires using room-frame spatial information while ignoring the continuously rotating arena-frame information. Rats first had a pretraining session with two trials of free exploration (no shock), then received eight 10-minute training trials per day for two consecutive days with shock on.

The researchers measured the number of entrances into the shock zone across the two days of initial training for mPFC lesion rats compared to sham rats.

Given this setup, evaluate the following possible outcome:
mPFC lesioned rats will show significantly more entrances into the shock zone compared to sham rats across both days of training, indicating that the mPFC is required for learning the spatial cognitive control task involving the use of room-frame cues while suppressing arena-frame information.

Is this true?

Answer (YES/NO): NO